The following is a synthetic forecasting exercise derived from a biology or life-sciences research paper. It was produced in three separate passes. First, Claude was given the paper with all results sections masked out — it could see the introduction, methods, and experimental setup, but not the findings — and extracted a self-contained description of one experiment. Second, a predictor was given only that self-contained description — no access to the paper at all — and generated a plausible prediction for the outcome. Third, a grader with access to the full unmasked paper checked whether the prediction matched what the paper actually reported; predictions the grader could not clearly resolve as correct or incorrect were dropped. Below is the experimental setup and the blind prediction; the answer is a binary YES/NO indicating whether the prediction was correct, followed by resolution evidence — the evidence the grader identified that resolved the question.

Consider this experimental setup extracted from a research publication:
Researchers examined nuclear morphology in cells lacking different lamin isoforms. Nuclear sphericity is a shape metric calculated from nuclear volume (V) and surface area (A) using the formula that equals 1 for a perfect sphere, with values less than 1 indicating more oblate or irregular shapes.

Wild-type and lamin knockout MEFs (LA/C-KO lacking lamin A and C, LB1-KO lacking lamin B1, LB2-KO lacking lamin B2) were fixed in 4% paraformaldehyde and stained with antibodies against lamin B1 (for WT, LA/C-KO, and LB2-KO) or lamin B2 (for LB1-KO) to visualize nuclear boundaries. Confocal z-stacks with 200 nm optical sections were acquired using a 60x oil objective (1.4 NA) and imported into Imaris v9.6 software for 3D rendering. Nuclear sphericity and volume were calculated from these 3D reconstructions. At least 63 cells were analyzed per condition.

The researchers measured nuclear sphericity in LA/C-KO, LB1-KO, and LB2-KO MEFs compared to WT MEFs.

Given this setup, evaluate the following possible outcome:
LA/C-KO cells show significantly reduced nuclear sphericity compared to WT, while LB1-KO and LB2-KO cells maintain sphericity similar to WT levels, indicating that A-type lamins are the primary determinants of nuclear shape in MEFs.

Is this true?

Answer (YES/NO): NO